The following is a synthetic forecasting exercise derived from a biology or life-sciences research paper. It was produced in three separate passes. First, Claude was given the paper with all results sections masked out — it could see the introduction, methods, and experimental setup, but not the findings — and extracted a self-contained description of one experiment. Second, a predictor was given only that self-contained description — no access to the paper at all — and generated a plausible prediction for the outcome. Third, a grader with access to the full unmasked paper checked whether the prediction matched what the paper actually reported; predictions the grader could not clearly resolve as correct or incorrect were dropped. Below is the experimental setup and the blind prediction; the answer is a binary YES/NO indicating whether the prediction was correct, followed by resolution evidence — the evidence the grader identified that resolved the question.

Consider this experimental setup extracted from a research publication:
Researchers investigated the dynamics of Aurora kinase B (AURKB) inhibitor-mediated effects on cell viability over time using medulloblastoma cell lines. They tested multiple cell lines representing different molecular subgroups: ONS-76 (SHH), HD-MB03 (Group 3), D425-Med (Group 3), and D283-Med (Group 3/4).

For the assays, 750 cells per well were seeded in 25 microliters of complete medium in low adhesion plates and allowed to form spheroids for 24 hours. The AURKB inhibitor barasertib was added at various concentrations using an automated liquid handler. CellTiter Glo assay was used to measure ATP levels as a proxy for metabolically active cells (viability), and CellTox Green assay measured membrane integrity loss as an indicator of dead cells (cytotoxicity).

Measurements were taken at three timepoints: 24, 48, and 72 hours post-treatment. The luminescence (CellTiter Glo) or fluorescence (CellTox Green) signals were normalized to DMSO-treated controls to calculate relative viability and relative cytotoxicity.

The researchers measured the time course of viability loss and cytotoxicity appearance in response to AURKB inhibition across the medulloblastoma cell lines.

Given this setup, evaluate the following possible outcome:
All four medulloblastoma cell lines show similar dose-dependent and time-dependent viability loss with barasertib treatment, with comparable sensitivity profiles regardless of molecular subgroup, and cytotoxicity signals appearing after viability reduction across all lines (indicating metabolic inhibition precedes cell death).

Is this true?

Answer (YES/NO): NO